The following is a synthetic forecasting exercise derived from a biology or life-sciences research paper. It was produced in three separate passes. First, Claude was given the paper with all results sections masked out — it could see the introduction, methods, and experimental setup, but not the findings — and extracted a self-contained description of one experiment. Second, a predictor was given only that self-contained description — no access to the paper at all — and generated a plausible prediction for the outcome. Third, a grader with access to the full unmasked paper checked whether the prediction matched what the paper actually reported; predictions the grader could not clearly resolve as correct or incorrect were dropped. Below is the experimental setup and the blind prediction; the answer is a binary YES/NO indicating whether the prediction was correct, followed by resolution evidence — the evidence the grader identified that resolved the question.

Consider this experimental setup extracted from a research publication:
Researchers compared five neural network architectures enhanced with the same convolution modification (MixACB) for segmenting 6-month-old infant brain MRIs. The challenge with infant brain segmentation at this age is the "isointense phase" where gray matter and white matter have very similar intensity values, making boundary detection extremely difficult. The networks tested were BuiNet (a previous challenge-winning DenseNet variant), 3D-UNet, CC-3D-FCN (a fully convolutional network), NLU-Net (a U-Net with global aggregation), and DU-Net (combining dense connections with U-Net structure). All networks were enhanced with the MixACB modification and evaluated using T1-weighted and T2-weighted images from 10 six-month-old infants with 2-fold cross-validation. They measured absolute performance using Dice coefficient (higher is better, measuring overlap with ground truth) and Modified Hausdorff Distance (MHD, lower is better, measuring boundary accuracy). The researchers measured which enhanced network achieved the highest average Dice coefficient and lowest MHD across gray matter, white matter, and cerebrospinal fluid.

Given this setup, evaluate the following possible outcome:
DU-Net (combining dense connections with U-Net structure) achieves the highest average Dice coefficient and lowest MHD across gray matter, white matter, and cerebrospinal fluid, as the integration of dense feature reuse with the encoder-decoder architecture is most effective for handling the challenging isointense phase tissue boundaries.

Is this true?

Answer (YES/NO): YES